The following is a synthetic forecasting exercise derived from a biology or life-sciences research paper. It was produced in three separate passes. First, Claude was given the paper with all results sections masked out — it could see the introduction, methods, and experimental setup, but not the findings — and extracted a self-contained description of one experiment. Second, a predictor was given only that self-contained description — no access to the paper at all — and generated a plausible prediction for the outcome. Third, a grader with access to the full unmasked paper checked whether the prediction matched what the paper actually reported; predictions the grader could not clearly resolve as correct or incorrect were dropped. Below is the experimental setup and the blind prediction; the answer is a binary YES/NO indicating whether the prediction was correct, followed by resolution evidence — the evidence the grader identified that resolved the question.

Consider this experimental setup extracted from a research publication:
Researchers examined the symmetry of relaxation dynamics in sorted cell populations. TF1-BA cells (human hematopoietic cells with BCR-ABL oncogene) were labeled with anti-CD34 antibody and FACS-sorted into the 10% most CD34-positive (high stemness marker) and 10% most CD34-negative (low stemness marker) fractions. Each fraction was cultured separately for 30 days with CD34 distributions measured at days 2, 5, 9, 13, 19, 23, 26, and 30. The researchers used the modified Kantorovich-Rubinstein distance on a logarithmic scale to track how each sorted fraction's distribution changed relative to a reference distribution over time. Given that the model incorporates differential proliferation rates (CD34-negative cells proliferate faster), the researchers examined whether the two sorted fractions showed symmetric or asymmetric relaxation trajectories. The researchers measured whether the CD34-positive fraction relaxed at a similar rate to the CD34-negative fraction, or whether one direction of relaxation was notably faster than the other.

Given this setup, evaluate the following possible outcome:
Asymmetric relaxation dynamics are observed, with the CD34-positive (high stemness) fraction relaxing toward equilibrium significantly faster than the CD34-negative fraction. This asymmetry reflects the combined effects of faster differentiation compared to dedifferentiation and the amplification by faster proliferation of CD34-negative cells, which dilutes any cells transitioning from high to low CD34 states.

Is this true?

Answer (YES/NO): NO